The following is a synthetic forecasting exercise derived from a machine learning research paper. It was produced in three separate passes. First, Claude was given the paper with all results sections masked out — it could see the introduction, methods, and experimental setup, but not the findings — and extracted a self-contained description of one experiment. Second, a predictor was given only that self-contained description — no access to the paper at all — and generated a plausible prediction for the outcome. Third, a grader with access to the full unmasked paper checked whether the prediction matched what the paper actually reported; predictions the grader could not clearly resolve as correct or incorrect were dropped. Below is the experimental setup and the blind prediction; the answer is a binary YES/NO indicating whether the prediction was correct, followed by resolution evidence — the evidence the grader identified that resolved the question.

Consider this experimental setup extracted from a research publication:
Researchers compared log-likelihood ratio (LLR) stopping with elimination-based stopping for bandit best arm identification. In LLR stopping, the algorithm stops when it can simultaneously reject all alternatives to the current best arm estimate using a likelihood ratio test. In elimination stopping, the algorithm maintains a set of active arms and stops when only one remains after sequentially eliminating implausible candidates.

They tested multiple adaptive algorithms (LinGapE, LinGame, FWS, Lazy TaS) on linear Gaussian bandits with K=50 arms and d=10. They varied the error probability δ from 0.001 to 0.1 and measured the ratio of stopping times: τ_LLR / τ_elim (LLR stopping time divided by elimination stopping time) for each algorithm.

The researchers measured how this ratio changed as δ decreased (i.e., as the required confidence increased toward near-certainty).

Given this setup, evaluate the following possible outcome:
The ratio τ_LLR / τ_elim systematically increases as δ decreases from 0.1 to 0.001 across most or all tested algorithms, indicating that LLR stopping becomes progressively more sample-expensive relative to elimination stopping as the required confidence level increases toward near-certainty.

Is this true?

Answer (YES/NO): NO